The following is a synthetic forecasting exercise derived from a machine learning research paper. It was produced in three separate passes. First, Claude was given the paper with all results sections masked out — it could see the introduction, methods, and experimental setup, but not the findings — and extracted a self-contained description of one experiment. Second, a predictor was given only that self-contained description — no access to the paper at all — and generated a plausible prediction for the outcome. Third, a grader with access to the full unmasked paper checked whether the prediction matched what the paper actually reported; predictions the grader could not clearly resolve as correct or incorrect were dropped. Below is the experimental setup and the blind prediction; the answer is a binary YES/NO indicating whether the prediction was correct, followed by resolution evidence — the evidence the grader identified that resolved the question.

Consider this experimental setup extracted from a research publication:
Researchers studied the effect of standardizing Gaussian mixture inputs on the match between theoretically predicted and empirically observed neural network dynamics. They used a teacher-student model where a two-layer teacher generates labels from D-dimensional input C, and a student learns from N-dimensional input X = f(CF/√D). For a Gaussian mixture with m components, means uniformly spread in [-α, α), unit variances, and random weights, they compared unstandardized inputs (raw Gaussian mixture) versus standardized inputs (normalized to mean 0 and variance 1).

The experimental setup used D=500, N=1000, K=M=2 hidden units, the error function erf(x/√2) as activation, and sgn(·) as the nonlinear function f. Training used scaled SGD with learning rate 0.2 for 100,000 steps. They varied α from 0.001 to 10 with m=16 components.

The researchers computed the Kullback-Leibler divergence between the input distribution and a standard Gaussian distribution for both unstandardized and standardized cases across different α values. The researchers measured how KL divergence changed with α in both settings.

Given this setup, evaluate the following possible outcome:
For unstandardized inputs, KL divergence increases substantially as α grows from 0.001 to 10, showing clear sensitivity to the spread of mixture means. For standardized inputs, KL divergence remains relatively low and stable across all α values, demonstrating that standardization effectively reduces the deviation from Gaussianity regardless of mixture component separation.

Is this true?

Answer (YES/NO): NO